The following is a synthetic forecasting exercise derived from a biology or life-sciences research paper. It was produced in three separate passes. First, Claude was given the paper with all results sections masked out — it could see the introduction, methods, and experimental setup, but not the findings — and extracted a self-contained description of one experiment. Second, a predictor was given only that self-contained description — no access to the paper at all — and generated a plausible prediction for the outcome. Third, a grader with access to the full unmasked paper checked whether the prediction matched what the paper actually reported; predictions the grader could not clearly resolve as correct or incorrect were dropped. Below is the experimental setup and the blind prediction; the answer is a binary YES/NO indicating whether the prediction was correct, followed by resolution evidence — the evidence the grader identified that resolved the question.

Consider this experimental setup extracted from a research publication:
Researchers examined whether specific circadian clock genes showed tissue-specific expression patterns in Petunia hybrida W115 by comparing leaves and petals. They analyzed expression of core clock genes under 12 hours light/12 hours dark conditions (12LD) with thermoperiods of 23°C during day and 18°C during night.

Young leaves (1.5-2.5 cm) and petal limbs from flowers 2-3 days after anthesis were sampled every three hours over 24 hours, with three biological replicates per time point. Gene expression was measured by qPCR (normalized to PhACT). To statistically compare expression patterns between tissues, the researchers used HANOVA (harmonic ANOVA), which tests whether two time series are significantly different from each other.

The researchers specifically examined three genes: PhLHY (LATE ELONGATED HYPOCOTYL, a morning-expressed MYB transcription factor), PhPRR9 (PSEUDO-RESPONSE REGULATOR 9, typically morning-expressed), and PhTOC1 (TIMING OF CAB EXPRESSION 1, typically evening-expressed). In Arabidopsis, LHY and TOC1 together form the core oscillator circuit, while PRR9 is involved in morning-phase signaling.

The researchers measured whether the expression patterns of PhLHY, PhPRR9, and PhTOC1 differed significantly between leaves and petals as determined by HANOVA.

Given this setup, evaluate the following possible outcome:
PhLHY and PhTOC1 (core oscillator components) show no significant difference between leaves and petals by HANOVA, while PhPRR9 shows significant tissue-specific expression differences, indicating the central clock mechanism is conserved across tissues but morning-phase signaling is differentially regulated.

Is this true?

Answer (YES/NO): NO